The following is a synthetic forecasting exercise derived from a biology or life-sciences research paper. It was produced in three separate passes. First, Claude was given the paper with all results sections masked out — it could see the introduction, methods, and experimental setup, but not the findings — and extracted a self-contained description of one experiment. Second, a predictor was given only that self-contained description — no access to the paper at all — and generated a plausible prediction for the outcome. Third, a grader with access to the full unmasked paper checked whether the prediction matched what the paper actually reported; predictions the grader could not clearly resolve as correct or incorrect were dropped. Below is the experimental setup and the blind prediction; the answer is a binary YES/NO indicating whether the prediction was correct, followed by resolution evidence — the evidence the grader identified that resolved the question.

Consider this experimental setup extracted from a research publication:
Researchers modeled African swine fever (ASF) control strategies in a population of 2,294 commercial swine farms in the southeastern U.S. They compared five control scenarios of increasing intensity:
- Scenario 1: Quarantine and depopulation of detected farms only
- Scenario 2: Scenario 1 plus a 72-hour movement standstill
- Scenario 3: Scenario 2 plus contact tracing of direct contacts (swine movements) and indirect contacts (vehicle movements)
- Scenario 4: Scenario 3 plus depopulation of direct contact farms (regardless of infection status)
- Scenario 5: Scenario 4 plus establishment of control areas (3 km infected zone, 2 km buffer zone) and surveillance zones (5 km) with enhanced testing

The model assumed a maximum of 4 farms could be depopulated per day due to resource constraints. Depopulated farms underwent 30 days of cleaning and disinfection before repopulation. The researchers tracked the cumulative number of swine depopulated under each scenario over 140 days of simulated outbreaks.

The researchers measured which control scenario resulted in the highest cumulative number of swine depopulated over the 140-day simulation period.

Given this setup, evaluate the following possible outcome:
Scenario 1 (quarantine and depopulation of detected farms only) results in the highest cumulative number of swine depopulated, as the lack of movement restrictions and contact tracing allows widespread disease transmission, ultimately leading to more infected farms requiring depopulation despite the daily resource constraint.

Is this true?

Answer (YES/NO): NO